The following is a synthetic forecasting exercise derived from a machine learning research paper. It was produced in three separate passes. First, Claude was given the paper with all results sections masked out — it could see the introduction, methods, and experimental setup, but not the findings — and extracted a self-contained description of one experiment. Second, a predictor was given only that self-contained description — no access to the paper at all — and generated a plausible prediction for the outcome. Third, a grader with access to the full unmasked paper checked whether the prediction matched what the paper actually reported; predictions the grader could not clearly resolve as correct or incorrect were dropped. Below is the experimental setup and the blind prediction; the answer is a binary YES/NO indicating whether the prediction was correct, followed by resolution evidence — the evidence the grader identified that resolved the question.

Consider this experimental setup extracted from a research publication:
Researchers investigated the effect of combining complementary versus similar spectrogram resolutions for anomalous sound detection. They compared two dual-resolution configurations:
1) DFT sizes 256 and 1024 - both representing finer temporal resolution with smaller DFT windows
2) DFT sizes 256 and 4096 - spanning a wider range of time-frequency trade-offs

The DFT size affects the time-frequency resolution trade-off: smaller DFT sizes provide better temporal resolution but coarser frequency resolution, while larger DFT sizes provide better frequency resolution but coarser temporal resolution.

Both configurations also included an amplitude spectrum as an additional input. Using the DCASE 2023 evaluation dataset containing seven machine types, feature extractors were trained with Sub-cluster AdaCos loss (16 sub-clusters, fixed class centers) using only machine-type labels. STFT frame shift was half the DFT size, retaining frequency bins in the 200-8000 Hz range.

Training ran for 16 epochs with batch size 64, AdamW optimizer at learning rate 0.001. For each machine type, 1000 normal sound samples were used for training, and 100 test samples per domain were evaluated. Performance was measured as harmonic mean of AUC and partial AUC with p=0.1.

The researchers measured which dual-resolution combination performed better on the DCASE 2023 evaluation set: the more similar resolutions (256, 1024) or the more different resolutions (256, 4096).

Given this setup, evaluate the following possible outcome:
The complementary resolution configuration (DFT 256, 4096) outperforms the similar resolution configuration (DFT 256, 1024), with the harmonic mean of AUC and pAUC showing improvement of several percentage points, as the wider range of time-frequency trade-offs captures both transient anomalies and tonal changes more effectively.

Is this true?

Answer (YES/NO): NO